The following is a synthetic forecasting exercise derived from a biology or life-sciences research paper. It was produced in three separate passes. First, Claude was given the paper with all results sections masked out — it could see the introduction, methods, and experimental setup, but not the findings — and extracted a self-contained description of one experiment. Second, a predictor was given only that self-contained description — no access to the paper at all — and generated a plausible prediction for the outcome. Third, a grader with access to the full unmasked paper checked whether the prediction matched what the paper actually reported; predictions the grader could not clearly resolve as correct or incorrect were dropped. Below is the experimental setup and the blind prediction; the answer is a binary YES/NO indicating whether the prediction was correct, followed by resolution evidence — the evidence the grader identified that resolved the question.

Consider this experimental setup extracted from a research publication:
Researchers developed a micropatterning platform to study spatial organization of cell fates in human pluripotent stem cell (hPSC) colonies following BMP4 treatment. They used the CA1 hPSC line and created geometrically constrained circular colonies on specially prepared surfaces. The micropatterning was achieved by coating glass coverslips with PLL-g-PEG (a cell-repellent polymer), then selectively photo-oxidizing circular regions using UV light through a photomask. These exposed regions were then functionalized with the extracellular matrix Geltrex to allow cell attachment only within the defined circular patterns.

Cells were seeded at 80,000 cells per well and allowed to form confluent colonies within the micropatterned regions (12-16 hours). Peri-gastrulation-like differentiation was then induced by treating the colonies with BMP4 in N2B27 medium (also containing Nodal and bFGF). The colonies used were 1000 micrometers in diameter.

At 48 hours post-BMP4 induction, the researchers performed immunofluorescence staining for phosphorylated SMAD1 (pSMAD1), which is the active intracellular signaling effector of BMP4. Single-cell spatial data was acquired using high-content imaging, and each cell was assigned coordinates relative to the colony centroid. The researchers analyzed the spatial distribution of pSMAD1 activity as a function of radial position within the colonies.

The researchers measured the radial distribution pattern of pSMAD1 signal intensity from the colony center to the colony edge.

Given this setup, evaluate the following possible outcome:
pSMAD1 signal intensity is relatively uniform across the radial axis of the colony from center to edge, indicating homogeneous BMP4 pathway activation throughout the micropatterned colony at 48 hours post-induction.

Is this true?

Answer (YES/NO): NO